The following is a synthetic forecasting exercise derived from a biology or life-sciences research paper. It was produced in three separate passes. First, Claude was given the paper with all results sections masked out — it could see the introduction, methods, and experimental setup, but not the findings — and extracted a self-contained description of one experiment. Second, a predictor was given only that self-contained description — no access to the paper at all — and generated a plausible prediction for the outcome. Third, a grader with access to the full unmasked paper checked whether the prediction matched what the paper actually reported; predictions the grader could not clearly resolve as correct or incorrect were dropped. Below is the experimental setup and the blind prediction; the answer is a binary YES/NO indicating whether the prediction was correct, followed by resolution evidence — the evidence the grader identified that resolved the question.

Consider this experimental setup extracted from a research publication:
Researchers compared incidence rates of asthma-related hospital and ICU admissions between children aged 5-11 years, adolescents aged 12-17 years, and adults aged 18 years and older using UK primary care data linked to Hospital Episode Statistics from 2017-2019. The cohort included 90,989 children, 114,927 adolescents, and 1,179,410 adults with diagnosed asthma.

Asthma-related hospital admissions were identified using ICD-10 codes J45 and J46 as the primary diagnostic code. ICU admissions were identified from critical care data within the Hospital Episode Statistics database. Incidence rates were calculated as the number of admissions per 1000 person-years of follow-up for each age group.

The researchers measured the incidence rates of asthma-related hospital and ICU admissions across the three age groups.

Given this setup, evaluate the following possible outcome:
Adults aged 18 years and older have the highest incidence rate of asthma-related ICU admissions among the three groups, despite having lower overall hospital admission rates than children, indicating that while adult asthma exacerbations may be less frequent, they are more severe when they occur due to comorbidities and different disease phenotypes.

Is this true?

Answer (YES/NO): NO